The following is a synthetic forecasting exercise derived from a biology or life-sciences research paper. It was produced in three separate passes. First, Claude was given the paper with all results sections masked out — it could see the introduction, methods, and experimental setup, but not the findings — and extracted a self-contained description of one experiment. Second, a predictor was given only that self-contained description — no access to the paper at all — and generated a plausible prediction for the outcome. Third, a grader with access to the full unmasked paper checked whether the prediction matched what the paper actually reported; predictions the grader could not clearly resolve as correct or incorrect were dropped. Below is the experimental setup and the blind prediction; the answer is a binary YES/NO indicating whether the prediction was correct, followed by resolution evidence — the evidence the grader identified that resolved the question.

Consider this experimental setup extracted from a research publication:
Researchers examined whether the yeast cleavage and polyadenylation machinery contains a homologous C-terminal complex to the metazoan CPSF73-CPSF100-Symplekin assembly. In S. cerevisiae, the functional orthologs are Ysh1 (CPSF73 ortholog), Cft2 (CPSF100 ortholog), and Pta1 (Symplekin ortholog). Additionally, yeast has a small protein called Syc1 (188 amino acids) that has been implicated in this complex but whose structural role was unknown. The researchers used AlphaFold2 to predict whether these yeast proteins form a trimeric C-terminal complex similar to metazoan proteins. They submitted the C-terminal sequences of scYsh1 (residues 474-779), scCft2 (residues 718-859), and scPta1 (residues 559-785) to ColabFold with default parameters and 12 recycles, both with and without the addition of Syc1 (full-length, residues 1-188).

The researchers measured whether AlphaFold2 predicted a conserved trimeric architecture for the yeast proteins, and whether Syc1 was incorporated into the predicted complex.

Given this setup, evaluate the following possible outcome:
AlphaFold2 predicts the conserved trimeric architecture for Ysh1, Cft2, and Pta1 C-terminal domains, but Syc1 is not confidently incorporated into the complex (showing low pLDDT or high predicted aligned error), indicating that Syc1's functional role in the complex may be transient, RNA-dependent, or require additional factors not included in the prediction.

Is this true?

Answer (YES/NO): NO